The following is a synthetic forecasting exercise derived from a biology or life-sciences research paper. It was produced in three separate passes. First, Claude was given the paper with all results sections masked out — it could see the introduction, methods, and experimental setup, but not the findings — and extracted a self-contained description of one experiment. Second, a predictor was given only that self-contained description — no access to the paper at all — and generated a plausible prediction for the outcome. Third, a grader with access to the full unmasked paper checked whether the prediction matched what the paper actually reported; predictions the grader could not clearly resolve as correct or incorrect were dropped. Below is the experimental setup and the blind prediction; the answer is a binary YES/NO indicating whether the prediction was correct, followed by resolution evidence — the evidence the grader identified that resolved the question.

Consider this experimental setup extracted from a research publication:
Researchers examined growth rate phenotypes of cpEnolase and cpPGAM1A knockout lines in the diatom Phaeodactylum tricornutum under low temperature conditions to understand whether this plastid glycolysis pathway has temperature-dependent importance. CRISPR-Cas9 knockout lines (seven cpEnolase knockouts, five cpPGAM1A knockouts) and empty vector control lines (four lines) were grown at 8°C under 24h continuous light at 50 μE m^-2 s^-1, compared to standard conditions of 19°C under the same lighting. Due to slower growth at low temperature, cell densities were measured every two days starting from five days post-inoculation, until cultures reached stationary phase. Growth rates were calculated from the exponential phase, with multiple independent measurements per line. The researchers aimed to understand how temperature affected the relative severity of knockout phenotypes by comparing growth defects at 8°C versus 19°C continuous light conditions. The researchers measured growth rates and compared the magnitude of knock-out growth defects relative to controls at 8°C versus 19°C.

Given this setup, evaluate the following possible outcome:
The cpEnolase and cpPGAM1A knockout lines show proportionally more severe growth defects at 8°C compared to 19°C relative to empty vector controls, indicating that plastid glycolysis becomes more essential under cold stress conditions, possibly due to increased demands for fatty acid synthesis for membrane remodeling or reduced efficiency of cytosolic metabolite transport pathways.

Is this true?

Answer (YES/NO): NO